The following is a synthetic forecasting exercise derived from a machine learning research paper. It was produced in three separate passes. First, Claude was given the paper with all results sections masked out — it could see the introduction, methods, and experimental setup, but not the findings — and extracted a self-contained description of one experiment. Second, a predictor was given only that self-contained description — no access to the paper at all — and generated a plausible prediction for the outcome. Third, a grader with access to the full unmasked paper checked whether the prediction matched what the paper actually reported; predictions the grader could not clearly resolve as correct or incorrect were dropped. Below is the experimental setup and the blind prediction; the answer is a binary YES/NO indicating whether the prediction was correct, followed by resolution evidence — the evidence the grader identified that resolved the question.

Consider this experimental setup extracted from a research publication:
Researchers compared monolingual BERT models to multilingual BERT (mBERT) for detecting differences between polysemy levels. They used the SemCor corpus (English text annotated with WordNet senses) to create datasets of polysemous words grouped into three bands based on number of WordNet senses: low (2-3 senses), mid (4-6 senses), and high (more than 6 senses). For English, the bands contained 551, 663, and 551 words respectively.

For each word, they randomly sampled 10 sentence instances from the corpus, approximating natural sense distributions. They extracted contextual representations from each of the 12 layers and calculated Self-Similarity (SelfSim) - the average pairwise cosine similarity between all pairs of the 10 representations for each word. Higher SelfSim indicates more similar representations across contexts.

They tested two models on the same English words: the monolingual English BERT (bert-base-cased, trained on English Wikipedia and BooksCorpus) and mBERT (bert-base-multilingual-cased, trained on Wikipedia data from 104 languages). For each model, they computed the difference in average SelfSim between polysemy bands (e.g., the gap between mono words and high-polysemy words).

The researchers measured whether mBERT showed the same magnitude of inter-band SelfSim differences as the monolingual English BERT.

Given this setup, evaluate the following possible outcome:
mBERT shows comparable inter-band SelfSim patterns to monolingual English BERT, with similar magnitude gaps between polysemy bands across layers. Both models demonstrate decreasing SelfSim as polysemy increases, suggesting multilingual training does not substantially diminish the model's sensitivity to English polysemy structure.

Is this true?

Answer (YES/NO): NO